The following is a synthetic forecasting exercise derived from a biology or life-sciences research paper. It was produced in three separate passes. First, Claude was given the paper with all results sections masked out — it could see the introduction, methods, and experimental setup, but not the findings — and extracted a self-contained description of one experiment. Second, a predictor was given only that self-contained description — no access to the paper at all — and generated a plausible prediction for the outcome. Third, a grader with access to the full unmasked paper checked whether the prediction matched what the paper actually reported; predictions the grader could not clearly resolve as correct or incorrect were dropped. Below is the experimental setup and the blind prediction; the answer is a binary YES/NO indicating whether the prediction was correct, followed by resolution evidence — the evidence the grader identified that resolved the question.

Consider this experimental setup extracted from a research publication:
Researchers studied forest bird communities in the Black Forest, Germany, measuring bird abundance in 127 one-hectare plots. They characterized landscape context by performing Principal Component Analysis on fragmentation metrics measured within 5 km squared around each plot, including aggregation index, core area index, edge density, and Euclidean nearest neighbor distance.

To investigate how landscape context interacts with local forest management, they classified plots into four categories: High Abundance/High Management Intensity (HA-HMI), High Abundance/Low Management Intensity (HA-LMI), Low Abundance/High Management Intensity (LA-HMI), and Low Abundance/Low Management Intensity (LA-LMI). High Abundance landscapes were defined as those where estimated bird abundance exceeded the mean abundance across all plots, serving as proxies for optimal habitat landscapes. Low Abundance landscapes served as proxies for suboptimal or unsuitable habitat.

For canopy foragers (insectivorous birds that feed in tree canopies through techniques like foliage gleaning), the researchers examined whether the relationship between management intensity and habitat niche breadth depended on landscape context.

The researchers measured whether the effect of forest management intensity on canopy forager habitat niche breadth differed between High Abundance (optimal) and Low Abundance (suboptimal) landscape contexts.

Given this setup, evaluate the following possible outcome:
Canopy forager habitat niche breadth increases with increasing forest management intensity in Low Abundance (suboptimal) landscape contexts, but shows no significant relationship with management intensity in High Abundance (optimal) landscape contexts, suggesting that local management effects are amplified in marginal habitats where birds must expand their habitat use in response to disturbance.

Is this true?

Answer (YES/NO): YES